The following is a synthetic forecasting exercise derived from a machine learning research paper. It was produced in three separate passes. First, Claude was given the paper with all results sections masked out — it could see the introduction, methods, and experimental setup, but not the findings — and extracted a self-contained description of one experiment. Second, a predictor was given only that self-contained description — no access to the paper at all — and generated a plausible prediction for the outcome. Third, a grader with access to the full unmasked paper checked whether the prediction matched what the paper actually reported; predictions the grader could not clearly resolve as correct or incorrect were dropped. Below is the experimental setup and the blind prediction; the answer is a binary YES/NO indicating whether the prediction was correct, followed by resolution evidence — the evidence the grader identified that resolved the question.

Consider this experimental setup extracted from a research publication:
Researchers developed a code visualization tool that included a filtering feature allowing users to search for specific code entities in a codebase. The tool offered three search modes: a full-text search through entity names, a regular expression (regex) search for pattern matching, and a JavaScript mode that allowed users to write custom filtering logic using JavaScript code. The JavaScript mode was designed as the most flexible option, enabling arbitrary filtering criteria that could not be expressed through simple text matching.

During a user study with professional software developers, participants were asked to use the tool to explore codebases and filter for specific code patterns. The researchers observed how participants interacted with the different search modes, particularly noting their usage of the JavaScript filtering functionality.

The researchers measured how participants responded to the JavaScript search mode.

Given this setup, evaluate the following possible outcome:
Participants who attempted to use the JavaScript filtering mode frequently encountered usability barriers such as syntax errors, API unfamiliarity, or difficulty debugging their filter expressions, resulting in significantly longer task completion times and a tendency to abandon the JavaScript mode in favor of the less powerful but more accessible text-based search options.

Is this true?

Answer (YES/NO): NO